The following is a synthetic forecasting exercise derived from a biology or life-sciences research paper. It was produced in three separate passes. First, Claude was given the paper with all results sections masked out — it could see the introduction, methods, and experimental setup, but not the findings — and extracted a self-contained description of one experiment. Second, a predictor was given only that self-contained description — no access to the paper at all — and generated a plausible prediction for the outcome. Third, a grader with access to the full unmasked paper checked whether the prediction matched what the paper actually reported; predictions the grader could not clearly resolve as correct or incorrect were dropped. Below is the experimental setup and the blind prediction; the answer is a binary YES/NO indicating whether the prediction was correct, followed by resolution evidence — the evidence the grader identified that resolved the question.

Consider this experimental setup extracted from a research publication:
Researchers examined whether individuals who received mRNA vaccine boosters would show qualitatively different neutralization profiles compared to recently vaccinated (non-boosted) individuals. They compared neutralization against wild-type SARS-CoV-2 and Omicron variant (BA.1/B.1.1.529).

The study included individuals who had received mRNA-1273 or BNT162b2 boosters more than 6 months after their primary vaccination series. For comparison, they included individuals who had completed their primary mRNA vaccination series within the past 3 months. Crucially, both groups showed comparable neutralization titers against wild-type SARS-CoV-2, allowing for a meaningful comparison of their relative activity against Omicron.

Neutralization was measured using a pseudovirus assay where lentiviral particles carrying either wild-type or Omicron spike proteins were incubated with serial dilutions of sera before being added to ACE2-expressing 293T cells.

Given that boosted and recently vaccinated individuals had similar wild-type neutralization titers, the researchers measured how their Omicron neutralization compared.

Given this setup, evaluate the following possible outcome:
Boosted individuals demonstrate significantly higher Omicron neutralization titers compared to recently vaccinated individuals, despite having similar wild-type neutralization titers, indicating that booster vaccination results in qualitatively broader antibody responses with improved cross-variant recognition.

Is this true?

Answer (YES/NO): YES